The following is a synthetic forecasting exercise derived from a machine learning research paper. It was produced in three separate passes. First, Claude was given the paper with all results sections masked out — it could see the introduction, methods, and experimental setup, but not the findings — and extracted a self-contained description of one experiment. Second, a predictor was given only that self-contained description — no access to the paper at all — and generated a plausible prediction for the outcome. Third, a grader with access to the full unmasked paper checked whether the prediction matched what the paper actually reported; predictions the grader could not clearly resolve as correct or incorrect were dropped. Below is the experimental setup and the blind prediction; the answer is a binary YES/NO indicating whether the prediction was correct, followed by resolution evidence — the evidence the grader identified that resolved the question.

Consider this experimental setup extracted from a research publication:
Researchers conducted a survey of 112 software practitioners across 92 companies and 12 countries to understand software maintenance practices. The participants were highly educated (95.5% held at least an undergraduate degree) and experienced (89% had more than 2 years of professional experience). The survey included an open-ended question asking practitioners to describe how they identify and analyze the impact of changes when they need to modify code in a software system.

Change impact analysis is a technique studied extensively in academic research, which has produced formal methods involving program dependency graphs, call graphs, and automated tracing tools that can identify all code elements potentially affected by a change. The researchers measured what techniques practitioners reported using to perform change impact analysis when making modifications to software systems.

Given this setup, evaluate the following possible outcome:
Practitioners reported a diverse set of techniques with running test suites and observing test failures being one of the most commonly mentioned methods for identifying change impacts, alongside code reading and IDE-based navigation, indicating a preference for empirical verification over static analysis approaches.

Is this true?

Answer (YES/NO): NO